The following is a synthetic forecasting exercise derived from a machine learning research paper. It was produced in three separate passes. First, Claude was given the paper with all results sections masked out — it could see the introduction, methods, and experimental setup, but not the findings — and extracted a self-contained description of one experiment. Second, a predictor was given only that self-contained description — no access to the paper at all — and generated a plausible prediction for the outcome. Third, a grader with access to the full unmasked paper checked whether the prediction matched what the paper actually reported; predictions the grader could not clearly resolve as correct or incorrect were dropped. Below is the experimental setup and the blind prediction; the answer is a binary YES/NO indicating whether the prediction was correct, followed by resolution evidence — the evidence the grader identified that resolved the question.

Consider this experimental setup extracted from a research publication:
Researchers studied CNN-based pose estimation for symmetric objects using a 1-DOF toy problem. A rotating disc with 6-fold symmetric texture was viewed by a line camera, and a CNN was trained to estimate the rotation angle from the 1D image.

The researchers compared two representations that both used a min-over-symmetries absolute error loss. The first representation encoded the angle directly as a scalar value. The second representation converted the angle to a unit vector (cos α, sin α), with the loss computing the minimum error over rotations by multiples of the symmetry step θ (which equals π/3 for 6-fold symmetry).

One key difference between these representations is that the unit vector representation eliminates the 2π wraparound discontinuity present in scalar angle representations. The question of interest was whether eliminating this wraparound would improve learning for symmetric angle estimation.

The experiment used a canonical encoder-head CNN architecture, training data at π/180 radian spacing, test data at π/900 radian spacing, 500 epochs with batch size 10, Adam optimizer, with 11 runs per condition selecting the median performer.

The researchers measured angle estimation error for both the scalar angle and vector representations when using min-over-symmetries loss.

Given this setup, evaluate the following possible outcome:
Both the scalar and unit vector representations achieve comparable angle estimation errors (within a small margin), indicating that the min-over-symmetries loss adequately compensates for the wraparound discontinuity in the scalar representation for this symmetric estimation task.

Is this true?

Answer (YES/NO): NO